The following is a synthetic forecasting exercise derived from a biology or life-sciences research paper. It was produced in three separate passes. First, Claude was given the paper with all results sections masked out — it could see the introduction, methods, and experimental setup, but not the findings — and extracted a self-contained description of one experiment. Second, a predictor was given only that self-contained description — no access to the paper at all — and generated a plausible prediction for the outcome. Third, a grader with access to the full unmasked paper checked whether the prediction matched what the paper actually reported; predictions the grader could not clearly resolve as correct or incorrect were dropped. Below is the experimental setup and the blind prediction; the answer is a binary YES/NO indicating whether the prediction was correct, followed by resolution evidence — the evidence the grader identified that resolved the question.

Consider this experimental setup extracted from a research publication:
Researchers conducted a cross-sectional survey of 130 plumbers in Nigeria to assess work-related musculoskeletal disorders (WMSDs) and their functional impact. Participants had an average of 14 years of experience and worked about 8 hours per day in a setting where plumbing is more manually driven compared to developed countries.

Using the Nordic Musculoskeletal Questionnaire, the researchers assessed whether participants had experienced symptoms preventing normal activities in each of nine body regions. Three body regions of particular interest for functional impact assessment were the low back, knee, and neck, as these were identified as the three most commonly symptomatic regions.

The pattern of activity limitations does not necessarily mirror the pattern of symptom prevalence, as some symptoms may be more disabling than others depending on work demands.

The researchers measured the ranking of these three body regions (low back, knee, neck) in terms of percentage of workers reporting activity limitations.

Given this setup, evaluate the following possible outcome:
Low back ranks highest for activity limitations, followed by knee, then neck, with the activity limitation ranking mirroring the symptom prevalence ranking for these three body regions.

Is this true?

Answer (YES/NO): NO